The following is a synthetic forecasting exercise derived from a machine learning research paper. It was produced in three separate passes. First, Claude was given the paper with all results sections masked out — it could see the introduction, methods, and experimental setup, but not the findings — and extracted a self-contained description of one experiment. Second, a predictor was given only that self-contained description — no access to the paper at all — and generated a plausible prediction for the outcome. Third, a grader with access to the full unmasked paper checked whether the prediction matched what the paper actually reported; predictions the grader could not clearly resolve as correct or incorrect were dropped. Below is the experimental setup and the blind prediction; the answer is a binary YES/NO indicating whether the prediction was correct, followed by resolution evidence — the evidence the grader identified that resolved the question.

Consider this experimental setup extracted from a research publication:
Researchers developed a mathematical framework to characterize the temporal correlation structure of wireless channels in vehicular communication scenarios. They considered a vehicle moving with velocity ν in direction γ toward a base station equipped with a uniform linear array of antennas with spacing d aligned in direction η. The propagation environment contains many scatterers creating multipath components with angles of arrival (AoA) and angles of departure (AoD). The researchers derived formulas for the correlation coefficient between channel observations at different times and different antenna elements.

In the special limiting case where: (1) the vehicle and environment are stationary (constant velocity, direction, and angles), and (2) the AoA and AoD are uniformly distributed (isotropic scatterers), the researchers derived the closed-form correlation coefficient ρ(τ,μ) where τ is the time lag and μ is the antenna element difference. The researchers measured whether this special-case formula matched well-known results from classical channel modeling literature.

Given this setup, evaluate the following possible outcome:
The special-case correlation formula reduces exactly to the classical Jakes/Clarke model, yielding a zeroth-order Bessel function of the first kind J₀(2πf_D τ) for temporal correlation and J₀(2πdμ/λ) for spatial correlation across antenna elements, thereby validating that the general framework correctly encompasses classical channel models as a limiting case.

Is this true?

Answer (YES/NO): YES